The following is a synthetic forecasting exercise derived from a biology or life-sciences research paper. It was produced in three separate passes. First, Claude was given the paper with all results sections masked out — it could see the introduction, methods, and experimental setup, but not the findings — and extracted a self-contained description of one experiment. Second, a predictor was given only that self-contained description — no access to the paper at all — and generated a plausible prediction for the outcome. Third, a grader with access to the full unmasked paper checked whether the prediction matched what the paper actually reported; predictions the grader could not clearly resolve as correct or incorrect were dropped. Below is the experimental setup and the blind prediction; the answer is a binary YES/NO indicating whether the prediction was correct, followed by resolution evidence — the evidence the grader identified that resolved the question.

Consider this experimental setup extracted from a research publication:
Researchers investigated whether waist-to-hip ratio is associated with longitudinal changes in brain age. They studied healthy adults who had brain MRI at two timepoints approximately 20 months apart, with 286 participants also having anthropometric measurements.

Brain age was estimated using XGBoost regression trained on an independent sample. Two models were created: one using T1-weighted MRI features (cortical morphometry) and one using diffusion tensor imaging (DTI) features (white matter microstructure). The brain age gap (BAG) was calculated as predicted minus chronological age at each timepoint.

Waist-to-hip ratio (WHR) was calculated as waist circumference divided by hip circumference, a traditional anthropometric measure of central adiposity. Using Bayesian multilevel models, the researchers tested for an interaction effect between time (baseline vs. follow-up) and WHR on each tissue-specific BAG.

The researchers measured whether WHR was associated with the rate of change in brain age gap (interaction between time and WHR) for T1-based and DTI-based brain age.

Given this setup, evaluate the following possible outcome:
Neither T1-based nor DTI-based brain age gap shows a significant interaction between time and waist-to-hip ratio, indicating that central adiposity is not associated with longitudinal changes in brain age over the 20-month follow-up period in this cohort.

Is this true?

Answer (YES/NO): NO